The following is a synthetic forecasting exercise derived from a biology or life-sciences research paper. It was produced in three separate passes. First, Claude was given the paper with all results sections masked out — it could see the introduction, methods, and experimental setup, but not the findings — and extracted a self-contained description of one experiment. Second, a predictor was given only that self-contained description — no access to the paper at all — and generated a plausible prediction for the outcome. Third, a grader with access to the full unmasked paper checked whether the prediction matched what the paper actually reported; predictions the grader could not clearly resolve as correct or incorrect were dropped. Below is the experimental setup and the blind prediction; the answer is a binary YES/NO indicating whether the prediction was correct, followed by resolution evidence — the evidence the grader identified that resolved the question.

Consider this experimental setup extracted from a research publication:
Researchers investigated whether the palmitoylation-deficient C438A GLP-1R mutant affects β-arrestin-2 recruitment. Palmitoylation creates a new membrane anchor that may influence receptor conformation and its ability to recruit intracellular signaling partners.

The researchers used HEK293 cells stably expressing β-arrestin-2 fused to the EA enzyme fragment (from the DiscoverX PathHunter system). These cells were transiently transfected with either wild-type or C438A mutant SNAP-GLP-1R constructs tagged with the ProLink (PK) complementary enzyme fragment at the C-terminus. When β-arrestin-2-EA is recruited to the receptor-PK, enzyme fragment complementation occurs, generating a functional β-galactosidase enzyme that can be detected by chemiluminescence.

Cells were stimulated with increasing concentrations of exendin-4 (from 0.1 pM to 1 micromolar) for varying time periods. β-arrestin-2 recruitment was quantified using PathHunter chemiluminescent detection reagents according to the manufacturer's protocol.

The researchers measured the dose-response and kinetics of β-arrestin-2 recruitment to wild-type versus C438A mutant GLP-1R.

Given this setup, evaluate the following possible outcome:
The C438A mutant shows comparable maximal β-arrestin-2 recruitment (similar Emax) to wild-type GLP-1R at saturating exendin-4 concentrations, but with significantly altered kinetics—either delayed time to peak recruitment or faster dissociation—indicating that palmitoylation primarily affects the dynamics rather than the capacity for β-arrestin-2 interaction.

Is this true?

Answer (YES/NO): NO